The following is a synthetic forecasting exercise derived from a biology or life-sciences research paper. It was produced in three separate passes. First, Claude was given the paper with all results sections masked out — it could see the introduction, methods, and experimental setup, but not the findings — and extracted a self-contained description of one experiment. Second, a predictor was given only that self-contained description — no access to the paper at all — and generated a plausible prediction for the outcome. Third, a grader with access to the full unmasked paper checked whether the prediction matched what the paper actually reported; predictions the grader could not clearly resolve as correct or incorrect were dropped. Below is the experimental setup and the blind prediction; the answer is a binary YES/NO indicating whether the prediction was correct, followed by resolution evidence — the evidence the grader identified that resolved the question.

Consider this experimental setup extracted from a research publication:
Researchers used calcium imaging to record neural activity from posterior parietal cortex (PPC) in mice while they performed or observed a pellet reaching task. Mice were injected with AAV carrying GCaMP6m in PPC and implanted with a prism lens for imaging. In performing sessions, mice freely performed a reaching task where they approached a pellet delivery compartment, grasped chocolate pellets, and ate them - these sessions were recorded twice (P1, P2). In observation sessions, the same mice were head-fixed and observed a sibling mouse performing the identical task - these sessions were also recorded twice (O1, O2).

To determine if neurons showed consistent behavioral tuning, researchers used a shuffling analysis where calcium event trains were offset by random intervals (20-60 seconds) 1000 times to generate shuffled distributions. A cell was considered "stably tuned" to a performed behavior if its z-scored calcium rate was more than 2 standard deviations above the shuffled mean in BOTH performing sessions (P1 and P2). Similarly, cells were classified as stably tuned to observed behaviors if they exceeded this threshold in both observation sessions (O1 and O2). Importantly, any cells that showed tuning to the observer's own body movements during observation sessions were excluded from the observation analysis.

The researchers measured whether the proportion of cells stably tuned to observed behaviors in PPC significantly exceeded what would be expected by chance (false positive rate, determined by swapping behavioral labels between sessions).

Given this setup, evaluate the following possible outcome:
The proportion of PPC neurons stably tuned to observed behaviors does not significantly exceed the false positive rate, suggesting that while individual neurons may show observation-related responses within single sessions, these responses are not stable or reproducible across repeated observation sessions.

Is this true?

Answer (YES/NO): YES